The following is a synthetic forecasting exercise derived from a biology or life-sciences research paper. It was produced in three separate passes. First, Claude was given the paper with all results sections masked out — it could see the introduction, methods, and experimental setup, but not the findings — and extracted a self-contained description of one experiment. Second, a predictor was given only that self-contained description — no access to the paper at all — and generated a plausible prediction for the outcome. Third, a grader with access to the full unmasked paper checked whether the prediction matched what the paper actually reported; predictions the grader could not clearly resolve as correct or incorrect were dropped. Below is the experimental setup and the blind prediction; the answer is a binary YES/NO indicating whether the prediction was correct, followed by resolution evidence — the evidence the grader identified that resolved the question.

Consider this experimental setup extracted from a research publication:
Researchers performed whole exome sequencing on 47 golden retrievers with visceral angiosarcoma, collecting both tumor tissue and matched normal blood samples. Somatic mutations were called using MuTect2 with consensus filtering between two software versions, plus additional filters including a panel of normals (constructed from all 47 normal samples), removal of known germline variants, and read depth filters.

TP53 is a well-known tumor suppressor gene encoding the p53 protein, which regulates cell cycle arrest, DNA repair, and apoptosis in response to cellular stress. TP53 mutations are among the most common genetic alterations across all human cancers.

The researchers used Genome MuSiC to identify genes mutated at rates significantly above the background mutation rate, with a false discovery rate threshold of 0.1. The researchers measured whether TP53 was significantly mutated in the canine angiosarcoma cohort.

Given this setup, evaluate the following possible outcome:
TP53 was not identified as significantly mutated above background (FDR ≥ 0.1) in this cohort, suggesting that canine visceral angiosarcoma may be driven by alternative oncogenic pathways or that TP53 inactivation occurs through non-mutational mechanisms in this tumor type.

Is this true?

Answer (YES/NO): NO